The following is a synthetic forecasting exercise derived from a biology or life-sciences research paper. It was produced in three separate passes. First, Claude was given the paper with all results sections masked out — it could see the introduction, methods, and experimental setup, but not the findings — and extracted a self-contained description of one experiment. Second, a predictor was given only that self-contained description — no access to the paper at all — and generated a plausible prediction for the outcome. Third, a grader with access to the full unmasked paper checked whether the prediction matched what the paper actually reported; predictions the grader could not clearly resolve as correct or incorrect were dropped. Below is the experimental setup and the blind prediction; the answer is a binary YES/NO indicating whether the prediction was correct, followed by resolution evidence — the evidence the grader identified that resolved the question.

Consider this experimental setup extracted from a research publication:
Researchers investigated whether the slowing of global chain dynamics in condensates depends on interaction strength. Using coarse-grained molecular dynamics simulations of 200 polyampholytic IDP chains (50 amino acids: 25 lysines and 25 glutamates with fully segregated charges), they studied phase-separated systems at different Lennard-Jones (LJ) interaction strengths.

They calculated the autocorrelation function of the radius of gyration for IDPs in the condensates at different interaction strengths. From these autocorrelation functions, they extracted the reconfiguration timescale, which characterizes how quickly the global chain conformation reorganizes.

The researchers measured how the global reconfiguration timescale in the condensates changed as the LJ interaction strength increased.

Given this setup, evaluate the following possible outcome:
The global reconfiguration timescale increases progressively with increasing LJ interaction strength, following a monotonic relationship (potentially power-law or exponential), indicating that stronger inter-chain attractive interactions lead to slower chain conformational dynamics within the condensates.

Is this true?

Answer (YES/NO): YES